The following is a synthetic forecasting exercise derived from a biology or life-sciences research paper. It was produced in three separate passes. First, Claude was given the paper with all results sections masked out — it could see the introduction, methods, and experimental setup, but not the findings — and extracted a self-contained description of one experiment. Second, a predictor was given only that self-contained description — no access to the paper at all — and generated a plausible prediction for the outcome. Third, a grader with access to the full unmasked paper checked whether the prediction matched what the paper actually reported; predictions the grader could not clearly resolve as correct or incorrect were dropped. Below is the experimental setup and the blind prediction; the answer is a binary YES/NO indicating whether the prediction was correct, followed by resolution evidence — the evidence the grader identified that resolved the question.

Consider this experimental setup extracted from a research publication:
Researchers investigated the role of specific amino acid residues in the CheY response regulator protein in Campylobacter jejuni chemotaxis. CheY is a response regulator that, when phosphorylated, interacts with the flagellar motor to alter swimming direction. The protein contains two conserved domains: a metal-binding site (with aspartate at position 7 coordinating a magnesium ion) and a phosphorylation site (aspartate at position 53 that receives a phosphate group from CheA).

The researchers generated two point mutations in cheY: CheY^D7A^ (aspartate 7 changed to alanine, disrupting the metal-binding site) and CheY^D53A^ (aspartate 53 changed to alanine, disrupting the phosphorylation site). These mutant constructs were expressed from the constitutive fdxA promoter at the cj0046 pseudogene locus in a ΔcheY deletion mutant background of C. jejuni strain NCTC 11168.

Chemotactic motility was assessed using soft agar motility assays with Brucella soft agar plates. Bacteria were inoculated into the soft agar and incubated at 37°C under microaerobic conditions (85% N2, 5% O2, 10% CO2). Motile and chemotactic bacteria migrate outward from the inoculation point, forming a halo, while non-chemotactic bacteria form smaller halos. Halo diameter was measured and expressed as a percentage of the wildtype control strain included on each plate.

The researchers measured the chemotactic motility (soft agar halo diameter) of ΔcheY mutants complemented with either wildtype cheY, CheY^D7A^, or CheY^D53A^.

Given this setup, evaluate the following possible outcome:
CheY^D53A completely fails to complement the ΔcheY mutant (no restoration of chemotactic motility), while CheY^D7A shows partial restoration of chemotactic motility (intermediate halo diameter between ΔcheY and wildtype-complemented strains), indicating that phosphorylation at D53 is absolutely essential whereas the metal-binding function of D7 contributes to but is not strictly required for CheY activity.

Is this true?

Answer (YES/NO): NO